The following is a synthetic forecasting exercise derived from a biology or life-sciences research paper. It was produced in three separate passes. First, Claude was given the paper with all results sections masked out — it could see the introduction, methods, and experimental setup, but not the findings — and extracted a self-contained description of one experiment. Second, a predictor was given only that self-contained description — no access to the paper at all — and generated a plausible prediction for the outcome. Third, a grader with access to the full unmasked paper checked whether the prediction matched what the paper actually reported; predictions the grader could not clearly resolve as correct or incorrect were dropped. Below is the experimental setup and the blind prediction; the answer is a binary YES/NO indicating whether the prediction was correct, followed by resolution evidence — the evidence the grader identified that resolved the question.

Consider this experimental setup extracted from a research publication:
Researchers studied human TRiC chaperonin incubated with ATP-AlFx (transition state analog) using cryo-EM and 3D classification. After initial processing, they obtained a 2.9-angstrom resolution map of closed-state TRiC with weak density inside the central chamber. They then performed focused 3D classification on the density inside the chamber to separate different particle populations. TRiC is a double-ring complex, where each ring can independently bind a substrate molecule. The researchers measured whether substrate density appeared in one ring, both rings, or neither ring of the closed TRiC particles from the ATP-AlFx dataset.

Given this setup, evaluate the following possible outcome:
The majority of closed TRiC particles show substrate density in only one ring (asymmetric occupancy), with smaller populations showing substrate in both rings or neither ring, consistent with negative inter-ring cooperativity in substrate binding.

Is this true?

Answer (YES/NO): NO